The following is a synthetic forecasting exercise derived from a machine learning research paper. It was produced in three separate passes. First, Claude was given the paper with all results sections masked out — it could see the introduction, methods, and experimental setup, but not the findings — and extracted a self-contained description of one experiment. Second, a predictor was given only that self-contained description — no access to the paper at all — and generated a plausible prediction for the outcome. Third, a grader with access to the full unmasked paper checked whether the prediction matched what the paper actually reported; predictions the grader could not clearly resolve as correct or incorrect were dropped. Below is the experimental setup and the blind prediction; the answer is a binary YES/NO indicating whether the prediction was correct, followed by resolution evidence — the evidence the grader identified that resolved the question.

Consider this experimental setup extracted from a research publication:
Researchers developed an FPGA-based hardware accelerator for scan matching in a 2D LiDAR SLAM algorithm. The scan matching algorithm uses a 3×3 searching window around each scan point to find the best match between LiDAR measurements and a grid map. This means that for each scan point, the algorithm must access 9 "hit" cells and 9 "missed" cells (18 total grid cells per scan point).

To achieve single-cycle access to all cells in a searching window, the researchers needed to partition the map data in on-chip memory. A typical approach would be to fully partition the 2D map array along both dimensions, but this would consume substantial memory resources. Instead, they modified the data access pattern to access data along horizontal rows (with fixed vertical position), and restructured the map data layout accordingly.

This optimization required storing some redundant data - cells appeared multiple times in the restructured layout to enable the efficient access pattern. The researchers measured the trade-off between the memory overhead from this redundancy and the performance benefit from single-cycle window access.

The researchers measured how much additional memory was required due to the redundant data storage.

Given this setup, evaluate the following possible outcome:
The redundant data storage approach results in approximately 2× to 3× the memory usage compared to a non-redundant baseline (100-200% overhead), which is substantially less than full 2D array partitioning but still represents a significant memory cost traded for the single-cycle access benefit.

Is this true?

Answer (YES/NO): YES